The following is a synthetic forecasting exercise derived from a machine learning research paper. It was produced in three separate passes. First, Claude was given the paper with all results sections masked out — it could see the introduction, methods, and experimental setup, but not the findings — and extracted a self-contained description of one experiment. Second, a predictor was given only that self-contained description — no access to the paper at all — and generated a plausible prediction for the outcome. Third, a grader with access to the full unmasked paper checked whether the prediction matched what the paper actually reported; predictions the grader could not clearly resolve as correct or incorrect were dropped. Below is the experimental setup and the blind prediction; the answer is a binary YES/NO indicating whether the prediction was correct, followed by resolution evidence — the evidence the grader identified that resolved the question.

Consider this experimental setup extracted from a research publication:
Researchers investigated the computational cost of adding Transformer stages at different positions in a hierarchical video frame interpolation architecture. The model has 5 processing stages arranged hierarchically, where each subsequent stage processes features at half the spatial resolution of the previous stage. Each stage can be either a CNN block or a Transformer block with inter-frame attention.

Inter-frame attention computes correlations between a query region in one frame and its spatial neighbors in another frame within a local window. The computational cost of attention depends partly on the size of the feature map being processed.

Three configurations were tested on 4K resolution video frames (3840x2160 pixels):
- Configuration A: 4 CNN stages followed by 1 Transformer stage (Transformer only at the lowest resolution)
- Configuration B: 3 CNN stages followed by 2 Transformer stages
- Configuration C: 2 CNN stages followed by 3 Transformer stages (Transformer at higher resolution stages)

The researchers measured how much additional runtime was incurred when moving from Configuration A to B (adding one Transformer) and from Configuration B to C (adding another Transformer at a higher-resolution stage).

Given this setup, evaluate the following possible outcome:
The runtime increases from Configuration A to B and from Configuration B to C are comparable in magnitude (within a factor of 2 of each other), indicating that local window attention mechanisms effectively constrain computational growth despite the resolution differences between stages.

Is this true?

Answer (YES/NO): YES